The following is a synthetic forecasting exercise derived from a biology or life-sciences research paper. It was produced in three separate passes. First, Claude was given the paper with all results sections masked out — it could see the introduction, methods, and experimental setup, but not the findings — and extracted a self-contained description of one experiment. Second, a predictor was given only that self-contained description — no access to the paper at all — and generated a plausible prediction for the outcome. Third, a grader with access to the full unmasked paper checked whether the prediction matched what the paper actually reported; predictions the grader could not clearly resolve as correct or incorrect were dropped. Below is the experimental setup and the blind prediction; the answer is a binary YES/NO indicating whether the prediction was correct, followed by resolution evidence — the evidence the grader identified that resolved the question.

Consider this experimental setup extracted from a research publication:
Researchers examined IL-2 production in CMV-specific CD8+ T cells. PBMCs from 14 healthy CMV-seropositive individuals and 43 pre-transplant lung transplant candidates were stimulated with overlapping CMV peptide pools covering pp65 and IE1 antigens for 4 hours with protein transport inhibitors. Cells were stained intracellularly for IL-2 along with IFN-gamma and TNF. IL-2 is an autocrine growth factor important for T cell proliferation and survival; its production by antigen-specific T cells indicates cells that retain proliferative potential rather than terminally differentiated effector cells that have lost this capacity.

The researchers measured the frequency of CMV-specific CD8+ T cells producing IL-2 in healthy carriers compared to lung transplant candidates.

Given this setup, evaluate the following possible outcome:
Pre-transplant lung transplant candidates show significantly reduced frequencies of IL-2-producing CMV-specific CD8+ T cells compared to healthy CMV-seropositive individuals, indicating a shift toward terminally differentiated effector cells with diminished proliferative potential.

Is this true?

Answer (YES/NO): NO